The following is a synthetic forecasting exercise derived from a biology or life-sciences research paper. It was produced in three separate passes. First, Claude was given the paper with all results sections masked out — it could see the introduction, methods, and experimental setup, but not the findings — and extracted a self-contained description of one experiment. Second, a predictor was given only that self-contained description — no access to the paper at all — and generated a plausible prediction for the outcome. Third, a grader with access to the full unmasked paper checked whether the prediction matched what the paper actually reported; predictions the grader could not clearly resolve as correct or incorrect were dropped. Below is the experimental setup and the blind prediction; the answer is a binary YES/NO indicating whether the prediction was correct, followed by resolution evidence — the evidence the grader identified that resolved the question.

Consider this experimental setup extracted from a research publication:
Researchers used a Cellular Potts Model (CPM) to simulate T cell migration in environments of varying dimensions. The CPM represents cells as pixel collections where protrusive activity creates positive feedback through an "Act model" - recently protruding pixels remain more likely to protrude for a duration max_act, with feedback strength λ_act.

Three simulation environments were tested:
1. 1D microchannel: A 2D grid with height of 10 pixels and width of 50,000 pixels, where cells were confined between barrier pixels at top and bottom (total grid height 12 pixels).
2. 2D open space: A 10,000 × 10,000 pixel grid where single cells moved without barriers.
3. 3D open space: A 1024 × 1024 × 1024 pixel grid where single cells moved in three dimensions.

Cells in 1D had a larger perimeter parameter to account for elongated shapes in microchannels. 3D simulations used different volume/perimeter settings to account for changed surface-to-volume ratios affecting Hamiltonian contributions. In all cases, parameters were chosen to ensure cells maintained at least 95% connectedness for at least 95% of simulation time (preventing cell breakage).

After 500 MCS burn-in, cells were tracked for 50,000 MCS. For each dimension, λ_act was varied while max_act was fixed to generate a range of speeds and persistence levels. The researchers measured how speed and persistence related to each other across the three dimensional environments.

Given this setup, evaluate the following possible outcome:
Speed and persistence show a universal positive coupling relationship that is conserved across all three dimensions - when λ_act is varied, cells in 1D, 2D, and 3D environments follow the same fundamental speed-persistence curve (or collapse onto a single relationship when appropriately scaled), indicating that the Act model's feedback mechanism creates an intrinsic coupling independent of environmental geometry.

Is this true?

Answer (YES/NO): NO